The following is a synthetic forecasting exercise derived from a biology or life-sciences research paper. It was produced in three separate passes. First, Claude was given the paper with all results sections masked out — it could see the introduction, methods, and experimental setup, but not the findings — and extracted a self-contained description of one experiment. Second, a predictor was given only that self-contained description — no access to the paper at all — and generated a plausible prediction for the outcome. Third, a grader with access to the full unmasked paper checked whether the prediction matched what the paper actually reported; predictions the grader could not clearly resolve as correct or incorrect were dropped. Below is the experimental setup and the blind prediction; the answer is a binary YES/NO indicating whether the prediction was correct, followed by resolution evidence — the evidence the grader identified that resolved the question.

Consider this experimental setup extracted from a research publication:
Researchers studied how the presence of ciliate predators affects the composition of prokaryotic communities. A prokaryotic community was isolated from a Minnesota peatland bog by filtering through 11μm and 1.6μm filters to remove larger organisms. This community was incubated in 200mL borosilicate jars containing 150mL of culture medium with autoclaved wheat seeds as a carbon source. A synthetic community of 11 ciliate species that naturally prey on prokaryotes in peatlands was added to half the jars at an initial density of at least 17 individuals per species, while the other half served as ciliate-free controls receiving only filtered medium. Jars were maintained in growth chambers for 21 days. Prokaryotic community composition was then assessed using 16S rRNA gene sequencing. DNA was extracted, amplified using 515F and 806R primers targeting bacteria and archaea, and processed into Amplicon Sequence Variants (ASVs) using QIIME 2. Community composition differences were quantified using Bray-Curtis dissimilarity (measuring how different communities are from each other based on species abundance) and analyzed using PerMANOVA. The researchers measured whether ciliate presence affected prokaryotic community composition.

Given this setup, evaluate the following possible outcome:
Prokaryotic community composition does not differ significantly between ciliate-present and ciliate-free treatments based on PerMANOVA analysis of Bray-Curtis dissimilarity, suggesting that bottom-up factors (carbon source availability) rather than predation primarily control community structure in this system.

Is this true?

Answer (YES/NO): NO